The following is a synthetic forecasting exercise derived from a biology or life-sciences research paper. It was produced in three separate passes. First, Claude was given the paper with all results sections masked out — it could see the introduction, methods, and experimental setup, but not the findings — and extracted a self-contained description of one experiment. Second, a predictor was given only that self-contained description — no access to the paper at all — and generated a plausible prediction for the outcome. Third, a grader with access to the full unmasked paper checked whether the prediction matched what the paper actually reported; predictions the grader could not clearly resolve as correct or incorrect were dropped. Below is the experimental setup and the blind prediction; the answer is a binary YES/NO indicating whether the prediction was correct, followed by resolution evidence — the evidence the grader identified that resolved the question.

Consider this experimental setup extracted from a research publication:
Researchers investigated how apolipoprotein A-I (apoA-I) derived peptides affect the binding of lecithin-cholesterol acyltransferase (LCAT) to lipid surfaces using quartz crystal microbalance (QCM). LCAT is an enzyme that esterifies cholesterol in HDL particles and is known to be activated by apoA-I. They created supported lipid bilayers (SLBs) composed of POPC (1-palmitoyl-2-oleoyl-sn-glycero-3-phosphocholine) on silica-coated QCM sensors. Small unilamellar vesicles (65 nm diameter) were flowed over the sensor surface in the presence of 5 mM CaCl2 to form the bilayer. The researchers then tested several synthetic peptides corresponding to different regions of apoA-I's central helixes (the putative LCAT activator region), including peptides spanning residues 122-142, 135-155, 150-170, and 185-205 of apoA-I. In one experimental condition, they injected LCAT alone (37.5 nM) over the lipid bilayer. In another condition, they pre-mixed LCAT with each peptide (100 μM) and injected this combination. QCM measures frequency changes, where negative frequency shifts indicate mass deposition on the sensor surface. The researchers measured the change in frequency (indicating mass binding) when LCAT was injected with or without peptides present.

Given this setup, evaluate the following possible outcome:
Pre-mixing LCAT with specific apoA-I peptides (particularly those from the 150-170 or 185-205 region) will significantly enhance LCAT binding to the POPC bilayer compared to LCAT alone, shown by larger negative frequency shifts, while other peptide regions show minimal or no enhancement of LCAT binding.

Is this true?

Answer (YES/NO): NO